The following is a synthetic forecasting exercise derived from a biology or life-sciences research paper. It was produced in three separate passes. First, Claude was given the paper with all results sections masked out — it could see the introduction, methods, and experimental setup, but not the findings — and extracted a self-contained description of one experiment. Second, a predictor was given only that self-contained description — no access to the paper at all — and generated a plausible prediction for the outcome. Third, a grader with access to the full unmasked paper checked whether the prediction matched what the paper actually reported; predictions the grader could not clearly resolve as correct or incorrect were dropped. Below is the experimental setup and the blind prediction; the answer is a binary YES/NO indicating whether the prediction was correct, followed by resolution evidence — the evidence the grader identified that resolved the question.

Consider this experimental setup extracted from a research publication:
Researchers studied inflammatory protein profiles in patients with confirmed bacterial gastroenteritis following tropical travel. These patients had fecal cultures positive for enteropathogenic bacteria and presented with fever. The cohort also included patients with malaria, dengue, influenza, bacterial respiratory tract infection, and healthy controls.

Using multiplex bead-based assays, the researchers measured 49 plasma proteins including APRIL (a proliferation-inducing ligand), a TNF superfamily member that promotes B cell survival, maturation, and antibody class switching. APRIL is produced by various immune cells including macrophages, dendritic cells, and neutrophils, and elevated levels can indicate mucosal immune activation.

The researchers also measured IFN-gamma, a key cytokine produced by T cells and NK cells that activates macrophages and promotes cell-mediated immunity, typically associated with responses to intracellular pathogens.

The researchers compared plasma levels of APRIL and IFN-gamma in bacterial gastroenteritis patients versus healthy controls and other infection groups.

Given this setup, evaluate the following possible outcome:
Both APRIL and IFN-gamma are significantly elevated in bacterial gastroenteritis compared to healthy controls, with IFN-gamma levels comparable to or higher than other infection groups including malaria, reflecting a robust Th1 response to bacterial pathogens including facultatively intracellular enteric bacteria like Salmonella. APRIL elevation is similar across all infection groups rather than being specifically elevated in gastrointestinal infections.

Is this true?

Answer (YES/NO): NO